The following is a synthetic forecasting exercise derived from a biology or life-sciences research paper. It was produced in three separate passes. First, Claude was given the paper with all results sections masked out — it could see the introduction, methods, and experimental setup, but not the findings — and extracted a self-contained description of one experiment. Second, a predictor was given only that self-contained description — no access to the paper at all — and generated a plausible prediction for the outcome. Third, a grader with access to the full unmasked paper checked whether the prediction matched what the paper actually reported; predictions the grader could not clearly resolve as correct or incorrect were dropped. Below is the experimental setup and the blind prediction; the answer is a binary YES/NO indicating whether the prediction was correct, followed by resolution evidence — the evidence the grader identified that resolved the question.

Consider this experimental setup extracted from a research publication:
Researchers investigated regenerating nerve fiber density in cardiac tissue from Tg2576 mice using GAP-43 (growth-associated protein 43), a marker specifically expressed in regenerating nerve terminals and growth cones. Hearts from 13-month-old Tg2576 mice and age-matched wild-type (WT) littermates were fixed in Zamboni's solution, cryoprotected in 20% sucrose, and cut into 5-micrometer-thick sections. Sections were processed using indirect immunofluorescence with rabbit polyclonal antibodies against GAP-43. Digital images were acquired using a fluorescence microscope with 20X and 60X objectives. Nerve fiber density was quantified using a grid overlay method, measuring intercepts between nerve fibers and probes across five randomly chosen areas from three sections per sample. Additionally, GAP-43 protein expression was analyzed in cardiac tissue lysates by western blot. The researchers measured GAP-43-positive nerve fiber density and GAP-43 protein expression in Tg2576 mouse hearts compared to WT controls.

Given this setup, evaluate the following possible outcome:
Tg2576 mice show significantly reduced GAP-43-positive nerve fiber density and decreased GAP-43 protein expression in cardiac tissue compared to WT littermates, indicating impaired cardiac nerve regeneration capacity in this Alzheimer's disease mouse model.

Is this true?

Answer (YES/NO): YES